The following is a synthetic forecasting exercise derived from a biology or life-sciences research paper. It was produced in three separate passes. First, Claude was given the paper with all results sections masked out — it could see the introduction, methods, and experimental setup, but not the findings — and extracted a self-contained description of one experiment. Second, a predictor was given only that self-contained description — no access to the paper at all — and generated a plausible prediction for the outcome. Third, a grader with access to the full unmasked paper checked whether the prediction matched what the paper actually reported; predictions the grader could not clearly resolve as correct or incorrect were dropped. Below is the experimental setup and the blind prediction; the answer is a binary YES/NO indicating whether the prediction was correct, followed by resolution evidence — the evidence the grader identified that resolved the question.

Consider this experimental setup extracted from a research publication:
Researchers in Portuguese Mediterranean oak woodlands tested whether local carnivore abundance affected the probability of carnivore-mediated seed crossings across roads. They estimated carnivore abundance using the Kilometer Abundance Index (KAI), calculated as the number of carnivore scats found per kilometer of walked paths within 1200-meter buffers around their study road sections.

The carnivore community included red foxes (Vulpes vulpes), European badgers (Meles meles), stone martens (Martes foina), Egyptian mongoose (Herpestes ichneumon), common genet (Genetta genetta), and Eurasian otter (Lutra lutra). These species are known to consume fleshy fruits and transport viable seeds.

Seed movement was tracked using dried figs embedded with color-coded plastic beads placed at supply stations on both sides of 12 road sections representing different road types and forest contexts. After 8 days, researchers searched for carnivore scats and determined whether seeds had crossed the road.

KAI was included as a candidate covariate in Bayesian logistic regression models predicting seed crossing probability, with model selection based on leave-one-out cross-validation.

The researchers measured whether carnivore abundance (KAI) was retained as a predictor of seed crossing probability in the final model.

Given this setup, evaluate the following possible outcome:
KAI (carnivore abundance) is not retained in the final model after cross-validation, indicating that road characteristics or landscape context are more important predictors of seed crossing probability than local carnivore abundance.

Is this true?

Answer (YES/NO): NO